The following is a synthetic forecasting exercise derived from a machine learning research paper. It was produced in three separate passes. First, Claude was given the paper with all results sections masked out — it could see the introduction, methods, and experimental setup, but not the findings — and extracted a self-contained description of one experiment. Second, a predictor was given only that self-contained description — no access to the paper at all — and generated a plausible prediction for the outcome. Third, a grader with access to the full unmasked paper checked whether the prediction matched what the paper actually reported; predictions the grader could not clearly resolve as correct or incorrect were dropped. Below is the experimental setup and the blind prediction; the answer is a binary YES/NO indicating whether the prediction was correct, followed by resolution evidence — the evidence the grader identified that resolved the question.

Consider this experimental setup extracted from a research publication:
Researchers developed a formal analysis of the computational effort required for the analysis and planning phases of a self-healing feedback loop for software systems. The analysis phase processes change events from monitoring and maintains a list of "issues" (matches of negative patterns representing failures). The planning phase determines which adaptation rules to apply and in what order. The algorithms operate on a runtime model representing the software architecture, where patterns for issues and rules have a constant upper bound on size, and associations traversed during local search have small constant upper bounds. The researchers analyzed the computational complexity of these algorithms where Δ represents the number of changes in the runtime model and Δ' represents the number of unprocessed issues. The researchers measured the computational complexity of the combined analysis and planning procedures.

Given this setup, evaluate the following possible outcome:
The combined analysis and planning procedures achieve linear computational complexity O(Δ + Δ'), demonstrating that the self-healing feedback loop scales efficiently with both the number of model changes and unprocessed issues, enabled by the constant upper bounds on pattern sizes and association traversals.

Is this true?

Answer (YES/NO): YES